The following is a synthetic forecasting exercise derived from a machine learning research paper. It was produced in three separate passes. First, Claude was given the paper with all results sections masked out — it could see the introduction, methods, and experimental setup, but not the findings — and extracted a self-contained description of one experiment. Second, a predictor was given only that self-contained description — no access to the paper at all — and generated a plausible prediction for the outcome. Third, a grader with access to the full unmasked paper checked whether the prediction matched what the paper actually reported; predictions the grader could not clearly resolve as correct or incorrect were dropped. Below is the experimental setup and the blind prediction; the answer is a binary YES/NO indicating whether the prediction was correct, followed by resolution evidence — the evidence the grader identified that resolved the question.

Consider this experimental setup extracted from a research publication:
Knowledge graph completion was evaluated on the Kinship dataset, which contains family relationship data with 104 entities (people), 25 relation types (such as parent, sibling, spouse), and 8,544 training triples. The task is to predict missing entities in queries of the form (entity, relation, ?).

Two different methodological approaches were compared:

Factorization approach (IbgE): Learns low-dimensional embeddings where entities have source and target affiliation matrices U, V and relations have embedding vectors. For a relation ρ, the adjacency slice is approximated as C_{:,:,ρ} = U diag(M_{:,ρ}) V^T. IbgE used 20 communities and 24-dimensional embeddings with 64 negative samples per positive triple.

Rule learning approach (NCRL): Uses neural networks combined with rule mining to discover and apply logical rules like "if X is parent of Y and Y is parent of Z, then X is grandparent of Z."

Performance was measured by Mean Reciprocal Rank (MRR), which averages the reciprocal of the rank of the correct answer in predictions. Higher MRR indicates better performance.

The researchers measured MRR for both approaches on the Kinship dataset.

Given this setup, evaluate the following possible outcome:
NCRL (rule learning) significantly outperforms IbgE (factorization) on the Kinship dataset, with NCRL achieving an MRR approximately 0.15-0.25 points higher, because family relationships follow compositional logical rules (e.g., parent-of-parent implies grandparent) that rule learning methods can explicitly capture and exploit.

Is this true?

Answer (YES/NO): NO